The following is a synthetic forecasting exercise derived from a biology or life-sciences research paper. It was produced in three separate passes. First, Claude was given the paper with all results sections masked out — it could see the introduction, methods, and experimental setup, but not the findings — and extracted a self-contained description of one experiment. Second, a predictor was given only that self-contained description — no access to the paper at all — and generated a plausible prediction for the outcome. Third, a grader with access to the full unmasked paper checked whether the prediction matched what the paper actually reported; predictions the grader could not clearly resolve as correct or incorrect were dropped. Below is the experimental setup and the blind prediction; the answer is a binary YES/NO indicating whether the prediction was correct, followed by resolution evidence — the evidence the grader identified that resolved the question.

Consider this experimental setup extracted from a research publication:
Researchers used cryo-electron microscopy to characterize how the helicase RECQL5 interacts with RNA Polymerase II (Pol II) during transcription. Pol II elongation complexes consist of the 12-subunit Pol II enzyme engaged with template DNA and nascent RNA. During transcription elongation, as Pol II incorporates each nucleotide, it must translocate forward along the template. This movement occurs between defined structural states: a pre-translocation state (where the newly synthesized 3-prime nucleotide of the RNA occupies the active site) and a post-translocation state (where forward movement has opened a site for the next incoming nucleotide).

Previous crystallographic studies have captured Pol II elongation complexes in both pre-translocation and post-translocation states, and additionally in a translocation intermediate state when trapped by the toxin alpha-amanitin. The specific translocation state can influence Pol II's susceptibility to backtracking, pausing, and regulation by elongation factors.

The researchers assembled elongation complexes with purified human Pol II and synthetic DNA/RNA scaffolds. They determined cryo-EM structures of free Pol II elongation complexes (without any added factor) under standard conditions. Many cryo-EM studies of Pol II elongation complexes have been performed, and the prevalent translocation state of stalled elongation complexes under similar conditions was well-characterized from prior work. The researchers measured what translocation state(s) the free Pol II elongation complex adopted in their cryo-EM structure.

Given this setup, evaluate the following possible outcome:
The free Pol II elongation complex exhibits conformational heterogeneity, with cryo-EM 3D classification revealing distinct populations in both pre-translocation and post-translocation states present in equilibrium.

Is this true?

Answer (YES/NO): NO